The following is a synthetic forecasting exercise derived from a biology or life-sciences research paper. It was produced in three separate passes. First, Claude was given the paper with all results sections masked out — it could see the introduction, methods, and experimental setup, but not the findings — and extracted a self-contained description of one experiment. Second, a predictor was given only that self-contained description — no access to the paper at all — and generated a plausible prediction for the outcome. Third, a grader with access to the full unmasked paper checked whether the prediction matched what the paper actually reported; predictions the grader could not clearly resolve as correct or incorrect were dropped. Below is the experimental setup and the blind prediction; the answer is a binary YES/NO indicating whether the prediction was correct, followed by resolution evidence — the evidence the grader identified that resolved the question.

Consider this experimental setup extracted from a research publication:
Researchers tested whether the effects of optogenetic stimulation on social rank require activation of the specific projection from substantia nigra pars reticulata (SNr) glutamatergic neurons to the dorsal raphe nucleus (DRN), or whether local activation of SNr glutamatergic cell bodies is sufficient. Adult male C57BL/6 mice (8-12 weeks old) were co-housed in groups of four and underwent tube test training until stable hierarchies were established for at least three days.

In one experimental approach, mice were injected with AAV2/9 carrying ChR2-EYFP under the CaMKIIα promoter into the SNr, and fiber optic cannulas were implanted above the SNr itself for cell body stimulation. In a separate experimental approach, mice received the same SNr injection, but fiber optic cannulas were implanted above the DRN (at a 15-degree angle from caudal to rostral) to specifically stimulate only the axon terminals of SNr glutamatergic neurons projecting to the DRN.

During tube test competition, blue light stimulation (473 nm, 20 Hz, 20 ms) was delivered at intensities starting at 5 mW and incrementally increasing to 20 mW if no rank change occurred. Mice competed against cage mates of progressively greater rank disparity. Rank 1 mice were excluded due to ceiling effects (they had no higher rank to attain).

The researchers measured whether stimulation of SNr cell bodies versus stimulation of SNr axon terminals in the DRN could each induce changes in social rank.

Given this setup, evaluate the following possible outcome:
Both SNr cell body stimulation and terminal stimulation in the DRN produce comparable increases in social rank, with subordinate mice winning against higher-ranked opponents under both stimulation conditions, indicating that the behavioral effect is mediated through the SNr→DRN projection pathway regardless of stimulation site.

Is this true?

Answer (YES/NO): YES